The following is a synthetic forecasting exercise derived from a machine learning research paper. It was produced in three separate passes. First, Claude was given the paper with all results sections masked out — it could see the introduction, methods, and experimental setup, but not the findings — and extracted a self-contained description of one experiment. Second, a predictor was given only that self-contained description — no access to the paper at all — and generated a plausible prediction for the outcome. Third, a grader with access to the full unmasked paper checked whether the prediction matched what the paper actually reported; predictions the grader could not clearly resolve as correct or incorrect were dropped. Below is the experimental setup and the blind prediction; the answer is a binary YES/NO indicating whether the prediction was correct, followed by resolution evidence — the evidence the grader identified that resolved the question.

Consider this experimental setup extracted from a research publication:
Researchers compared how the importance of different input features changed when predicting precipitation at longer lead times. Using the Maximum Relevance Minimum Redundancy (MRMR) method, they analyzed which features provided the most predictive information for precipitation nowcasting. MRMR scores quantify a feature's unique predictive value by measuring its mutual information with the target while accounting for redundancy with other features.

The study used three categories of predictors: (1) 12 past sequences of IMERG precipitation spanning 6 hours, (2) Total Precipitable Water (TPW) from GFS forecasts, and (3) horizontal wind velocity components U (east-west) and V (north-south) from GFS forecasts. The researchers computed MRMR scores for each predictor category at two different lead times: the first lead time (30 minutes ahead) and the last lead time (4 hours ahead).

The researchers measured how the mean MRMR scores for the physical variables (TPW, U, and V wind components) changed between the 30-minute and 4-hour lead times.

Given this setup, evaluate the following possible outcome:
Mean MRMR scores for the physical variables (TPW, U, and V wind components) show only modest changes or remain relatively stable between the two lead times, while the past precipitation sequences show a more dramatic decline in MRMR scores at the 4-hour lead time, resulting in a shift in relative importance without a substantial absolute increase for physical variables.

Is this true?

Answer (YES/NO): YES